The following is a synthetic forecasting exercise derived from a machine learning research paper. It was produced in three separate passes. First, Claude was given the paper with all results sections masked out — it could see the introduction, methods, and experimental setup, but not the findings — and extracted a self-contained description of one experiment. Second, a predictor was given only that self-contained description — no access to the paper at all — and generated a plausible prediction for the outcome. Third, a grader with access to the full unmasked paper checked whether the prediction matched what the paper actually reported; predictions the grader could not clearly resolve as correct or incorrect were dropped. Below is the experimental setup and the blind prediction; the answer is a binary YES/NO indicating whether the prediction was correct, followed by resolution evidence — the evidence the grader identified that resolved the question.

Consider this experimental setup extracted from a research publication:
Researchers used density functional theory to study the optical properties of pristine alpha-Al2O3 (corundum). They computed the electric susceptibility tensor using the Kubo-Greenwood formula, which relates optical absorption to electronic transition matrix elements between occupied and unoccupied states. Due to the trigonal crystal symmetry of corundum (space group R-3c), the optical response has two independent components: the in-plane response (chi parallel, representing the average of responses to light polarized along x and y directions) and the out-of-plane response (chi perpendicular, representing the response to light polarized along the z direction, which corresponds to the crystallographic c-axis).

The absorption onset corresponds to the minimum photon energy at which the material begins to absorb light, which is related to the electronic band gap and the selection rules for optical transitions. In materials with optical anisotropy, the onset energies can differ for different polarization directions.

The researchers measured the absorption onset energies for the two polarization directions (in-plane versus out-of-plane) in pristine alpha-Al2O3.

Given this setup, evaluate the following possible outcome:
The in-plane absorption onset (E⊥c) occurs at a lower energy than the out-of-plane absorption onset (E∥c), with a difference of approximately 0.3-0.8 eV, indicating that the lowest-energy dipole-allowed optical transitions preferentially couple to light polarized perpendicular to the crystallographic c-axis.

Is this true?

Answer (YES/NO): NO